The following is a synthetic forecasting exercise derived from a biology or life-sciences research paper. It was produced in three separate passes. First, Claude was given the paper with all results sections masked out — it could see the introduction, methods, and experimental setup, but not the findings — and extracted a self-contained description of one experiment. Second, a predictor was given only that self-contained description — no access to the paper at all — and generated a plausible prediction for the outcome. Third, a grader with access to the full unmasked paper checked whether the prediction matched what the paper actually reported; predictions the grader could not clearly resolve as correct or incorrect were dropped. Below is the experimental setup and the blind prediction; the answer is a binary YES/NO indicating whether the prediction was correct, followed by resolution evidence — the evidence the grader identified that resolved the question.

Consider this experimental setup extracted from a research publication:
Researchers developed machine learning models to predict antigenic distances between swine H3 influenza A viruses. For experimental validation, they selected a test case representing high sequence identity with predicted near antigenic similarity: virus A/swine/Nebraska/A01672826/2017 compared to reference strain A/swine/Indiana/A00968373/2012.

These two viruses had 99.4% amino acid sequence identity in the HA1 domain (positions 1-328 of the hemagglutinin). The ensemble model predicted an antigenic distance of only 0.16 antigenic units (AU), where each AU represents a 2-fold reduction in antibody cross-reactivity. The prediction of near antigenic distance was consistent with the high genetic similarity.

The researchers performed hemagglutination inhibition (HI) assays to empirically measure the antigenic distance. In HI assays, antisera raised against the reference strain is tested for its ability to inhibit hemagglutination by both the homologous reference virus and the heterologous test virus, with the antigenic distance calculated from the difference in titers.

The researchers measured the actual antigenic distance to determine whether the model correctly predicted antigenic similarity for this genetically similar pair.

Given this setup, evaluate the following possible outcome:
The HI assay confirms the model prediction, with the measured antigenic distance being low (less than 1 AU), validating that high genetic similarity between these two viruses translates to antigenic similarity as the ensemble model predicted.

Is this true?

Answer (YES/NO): YES